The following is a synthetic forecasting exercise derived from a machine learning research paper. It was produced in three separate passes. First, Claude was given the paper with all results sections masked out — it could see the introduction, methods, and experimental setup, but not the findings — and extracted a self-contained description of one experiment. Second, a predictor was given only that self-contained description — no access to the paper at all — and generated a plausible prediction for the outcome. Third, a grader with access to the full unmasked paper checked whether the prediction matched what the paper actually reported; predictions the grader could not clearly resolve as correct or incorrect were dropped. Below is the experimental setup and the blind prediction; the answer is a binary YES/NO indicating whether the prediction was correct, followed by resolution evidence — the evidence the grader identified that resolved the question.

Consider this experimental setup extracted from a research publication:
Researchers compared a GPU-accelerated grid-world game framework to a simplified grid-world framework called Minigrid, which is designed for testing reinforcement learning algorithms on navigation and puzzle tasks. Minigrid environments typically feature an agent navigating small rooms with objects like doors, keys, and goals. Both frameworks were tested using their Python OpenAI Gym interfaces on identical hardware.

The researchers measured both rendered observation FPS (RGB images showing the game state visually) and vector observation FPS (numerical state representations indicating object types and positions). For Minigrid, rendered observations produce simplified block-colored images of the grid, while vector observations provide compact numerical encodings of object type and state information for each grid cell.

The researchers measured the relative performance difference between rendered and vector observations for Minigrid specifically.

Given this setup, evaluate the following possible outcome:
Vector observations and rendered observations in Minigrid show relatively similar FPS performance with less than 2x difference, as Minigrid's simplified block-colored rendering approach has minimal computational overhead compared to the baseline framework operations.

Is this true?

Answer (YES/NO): NO